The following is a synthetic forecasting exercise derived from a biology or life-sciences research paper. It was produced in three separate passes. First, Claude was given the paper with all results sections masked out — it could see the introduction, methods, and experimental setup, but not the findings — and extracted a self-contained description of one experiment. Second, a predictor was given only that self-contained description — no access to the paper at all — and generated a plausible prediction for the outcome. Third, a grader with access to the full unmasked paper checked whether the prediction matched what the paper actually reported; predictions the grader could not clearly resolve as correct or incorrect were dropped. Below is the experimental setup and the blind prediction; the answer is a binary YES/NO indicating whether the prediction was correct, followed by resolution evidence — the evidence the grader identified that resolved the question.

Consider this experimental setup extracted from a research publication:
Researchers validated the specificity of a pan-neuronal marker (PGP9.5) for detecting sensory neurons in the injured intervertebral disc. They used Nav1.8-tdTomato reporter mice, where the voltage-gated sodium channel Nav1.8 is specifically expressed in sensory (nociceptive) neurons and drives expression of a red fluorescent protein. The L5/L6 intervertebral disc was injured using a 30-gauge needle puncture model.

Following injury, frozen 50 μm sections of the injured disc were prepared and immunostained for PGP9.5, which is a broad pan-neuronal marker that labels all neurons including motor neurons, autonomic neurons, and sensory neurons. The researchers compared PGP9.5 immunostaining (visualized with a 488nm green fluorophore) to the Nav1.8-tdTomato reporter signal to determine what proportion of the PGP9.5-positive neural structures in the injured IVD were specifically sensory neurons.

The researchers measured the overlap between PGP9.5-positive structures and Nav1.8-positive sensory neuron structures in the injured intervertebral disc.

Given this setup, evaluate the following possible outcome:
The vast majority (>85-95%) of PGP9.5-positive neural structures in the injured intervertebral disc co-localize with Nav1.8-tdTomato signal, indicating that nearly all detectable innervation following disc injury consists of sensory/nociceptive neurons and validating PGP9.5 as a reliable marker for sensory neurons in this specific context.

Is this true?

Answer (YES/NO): YES